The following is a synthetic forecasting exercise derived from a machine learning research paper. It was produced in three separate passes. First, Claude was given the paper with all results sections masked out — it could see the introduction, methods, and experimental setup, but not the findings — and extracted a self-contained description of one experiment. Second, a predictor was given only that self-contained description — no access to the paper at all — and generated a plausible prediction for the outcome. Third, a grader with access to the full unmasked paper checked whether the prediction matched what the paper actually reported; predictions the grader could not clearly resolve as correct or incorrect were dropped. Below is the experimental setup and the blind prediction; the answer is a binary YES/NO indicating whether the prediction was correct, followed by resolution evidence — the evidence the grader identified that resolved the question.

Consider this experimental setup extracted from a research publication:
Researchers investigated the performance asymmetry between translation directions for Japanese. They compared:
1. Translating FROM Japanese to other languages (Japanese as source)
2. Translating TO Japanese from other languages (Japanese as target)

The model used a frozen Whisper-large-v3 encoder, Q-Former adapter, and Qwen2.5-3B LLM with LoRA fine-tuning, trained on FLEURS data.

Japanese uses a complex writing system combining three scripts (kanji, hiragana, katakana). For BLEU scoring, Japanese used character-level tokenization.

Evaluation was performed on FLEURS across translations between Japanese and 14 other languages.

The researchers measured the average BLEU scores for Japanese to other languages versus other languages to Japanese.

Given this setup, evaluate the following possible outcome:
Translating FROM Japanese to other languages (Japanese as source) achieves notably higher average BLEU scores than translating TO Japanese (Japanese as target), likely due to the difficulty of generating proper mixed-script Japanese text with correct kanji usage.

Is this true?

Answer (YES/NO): NO